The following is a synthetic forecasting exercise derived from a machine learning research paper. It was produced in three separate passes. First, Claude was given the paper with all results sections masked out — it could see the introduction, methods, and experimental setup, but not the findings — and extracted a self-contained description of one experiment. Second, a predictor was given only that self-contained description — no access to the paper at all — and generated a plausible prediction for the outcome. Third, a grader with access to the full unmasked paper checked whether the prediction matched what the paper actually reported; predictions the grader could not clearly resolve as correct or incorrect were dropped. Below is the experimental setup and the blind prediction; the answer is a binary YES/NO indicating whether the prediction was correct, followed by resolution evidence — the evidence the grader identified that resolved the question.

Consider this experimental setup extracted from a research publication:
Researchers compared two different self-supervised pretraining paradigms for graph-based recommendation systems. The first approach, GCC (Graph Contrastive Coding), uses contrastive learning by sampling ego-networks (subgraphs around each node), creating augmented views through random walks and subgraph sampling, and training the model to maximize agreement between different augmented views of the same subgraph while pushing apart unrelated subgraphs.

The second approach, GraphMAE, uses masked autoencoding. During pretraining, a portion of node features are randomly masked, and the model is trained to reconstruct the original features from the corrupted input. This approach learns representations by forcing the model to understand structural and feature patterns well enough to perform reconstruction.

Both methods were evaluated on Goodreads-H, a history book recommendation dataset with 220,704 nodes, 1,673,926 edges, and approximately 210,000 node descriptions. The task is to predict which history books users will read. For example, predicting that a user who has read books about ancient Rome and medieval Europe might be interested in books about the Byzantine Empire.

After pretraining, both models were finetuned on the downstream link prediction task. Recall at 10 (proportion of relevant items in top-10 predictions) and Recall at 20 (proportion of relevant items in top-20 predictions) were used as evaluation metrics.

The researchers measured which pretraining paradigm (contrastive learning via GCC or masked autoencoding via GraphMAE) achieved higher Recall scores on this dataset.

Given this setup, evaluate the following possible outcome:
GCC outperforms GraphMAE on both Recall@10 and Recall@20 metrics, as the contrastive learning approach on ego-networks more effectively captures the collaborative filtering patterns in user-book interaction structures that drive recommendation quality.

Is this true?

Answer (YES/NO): NO